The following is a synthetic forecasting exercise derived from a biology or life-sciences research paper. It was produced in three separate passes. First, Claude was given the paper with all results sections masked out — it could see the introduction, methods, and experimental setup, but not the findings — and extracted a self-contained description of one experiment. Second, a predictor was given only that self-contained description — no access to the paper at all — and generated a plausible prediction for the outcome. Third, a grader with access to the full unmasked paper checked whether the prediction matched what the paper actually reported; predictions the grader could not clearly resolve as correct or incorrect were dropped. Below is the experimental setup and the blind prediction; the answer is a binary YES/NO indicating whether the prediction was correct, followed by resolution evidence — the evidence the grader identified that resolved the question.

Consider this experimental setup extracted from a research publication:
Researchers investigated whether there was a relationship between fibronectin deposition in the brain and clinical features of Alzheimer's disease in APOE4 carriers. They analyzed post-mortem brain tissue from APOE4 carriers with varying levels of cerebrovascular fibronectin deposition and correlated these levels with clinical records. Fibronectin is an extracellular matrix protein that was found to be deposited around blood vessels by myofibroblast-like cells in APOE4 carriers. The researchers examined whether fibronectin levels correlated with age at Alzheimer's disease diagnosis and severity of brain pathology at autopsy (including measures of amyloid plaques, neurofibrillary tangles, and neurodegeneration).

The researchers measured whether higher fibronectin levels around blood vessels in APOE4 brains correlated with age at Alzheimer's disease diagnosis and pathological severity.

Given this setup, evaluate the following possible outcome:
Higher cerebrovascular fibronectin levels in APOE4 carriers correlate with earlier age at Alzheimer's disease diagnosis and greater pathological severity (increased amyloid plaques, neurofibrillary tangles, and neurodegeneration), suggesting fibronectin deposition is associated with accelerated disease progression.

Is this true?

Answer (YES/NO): YES